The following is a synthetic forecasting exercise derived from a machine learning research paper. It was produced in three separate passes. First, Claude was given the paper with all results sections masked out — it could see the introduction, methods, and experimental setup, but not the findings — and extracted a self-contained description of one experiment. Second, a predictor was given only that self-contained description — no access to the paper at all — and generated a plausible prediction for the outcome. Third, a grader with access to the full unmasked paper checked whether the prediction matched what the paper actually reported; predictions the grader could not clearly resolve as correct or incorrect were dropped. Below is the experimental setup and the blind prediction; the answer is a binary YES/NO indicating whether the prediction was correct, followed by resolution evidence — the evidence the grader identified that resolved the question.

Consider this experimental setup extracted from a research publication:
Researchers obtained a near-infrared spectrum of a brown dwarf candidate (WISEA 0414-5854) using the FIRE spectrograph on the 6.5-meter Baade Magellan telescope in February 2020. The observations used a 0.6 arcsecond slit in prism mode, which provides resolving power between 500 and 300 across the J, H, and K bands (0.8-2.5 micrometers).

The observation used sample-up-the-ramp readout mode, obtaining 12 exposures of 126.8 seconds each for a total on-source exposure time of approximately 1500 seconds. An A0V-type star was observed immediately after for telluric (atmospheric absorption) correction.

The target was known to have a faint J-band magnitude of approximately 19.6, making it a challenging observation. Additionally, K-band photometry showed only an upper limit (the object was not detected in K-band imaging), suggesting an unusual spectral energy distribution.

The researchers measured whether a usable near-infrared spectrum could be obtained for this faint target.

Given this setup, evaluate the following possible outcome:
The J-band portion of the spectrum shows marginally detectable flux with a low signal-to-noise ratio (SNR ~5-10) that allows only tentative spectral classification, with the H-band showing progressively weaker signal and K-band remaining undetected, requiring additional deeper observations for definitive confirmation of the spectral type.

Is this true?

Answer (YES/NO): NO